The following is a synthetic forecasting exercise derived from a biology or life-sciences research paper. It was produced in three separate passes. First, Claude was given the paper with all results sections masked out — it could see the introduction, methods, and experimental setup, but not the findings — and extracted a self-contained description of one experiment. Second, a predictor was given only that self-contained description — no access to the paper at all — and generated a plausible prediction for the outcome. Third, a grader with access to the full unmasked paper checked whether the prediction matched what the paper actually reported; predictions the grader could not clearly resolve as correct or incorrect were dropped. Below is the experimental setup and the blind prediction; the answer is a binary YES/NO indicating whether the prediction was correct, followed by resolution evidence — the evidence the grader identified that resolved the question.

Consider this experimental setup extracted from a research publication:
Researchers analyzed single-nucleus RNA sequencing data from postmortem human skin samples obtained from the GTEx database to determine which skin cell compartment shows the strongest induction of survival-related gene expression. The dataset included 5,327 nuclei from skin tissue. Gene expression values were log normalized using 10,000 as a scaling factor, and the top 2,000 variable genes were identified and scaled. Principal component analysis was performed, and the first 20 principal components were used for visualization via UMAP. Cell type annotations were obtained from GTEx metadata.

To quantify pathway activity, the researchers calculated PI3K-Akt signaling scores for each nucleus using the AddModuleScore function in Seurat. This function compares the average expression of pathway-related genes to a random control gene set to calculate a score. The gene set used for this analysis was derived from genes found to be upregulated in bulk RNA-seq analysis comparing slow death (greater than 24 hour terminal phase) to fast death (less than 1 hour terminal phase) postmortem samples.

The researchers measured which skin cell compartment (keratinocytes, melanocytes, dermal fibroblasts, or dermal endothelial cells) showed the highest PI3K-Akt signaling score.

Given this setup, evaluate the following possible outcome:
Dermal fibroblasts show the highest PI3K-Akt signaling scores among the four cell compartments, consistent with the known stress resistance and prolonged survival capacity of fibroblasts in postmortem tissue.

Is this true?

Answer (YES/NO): YES